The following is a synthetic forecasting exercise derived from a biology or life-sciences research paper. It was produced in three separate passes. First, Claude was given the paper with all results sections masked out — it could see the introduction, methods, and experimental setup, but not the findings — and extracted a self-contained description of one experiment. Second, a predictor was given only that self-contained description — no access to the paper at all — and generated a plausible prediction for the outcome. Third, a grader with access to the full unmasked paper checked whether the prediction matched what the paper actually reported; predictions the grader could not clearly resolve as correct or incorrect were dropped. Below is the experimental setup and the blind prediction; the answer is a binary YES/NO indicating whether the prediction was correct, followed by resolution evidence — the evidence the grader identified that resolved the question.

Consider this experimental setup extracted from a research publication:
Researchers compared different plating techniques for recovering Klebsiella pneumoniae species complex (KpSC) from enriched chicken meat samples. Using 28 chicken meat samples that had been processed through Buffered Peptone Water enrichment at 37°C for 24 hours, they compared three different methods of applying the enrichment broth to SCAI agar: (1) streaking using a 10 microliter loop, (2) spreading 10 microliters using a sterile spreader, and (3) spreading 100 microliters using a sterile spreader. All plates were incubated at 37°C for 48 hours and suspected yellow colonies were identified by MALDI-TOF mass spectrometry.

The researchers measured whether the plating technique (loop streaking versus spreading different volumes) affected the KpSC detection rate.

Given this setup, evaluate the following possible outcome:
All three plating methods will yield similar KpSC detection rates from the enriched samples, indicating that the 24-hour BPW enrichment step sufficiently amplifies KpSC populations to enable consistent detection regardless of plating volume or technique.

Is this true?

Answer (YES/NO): NO